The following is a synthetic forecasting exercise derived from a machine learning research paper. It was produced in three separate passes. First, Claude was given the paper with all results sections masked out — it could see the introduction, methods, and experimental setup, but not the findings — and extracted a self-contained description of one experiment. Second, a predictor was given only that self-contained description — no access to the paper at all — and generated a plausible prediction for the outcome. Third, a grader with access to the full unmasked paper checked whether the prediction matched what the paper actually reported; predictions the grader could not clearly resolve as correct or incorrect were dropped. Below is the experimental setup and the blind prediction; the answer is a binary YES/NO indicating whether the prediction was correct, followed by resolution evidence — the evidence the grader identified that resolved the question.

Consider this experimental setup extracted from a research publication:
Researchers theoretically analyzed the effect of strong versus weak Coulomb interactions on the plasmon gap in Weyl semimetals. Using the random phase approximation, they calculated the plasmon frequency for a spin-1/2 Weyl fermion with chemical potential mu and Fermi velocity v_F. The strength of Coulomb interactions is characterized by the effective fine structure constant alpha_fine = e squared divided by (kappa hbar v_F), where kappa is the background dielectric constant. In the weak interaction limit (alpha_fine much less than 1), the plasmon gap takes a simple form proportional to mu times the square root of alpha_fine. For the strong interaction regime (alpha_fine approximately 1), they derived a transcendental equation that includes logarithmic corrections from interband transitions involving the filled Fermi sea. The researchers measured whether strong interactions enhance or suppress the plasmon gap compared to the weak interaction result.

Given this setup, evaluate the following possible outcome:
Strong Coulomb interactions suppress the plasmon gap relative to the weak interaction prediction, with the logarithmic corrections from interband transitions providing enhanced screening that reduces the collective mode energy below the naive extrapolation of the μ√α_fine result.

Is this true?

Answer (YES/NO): YES